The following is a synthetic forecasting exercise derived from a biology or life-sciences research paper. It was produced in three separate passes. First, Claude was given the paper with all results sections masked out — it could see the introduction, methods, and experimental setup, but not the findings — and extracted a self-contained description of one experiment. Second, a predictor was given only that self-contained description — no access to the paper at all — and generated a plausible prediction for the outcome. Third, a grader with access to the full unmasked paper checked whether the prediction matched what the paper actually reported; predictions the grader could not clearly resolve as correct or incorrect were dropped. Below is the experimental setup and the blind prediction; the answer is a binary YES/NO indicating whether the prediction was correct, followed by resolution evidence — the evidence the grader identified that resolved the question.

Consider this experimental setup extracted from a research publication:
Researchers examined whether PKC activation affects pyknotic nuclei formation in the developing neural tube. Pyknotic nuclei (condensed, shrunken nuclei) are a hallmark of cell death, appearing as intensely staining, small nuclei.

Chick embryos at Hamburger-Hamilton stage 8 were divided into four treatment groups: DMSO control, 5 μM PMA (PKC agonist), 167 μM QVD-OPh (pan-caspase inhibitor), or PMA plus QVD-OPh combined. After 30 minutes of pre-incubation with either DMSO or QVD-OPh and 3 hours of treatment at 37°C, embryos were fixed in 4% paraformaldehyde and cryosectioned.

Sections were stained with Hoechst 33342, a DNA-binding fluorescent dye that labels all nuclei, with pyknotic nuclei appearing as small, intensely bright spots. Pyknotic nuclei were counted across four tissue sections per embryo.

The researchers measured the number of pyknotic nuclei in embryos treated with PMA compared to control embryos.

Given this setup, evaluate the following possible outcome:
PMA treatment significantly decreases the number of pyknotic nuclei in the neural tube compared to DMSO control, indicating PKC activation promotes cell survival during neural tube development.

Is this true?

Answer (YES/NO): NO